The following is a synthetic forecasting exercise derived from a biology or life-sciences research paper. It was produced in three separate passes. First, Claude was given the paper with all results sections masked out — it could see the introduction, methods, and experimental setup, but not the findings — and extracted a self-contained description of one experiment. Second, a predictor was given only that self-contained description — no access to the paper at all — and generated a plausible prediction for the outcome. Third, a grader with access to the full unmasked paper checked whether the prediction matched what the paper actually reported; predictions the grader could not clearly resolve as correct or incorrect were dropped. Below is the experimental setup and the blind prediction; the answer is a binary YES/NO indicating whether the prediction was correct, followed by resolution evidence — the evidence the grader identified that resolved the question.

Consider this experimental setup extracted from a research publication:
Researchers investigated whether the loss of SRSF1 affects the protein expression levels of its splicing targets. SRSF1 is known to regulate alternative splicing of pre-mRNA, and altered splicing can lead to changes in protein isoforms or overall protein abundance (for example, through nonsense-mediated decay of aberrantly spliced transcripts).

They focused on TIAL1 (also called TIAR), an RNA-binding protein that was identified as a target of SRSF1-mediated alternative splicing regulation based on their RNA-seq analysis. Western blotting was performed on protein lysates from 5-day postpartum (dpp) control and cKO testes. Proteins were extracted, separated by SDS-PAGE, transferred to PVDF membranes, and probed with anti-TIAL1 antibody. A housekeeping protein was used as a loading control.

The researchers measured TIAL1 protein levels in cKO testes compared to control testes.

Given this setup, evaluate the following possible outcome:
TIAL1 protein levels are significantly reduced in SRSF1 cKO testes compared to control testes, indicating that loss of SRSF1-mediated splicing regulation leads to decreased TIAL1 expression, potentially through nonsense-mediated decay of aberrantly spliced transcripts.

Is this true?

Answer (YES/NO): NO